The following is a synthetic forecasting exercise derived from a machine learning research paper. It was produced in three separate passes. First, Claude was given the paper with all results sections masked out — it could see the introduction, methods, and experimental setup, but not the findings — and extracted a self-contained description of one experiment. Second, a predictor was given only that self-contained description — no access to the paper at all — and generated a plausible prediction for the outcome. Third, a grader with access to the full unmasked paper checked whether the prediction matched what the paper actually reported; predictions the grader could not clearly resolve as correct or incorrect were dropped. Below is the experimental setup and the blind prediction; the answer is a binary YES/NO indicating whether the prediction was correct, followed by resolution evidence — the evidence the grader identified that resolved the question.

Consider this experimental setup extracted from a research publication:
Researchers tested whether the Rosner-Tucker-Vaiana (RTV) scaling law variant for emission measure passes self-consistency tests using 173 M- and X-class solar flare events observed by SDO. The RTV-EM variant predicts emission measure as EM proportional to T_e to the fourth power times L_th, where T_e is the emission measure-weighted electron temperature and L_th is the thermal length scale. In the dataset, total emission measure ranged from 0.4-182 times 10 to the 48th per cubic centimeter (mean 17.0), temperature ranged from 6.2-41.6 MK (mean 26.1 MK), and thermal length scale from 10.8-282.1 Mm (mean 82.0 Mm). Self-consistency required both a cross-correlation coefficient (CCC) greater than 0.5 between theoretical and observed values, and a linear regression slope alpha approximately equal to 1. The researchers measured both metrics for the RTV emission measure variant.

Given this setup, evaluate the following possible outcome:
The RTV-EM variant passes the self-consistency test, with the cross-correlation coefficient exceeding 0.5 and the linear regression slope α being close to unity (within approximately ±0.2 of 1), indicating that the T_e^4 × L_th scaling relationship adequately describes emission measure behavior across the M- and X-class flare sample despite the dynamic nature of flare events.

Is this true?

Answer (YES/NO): NO